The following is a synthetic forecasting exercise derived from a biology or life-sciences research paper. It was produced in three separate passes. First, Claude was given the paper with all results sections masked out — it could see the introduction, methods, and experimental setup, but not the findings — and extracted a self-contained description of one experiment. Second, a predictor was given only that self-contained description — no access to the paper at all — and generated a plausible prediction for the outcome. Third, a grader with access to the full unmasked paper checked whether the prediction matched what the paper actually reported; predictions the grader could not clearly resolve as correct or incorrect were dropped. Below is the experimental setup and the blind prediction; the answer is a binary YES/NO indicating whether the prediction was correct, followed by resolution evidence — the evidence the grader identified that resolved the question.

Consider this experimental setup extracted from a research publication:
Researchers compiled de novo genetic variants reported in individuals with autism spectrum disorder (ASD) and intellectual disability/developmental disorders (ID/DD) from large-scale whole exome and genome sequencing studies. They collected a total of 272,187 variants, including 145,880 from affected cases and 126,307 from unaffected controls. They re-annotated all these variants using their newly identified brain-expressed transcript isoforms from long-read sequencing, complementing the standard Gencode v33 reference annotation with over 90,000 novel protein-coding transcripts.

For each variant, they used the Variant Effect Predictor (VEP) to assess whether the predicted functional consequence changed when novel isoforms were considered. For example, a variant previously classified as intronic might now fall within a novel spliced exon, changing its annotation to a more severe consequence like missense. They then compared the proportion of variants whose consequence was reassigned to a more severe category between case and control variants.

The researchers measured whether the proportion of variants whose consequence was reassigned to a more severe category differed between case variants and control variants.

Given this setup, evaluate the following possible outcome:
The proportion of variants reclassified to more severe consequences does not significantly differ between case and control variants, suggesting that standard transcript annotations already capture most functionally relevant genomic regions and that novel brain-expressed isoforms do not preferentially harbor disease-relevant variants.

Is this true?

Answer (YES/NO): YES